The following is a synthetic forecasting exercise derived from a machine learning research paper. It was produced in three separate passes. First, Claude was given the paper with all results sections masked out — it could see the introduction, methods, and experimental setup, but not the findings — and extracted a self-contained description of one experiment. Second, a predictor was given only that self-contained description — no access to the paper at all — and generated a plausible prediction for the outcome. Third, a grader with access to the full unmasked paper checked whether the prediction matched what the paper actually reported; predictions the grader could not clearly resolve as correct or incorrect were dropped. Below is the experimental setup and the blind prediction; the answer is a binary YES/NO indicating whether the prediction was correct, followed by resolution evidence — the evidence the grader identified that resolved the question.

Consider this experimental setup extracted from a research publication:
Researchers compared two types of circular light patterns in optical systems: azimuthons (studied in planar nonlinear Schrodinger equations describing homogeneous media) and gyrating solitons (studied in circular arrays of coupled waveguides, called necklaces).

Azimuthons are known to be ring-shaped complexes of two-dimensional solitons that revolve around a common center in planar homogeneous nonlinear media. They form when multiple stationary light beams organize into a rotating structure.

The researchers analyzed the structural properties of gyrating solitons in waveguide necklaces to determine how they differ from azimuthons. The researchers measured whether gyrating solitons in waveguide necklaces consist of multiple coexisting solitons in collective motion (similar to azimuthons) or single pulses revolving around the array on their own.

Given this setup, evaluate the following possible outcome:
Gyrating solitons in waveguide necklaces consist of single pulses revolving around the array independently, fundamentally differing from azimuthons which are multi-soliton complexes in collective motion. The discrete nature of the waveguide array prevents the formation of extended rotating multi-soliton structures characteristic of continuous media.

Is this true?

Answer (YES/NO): YES